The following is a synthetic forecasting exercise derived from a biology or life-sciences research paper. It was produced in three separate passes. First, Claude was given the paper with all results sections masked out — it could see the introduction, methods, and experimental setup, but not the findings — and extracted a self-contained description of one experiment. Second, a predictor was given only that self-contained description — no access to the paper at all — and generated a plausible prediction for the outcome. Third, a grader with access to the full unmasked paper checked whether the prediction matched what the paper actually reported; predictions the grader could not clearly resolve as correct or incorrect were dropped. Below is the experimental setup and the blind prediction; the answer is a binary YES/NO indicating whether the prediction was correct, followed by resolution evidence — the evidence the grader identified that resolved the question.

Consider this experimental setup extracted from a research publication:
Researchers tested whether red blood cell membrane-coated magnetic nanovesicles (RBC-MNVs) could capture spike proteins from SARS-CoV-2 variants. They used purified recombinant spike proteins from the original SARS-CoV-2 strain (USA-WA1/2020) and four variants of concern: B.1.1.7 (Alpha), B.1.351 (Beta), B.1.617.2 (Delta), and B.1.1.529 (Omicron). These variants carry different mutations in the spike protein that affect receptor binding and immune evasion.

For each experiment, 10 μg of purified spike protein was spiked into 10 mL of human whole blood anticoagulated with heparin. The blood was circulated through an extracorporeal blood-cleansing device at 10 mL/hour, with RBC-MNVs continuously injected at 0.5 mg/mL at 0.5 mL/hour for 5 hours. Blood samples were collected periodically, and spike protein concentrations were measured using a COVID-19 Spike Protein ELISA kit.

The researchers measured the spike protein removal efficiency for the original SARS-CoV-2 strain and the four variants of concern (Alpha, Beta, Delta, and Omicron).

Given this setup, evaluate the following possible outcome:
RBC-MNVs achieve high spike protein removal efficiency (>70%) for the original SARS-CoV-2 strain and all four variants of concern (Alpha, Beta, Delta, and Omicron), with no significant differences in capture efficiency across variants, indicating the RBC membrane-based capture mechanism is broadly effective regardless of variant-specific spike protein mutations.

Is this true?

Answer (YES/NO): NO